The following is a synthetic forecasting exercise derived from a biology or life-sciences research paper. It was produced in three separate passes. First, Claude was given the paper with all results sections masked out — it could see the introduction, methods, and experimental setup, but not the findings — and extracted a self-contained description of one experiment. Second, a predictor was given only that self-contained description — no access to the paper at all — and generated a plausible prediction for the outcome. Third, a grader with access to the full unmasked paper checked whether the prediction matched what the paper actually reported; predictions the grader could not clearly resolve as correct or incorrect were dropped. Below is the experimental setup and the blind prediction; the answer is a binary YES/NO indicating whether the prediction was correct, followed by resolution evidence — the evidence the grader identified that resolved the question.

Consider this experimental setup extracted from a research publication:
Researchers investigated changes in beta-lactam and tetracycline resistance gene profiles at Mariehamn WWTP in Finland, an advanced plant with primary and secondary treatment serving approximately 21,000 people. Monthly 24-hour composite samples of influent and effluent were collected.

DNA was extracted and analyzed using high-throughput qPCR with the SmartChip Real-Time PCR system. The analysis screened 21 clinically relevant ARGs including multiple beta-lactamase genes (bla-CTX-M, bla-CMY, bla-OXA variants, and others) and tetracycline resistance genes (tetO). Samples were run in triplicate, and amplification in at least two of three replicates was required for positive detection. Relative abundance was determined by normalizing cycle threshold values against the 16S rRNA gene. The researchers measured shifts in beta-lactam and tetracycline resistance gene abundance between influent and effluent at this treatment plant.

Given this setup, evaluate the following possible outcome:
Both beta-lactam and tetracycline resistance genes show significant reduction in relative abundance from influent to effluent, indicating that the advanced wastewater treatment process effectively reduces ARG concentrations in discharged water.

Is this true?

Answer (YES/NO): NO